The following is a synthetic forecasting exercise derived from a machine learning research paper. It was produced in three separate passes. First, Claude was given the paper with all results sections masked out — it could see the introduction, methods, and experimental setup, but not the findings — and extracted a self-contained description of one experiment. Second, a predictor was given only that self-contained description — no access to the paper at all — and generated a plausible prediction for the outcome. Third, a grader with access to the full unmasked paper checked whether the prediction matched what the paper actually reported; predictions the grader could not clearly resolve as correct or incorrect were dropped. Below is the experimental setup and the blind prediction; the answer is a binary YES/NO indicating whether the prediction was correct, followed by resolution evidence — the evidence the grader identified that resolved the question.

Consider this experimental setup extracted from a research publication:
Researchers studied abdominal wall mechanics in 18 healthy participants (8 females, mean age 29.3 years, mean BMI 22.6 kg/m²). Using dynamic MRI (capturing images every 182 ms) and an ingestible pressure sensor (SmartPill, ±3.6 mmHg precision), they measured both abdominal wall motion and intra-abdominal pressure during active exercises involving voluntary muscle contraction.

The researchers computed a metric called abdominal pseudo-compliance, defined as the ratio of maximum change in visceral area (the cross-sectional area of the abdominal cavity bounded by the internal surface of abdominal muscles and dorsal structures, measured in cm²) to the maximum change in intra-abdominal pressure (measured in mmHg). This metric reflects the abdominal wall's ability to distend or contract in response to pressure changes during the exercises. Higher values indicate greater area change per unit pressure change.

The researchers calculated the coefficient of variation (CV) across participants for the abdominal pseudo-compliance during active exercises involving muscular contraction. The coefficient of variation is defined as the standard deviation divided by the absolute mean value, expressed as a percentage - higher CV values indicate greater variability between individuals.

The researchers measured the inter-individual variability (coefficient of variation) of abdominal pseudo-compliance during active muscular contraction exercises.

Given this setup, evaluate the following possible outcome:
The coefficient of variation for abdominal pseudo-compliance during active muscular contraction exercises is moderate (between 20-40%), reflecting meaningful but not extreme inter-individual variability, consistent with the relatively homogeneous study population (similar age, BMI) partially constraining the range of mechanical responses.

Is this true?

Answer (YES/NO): NO